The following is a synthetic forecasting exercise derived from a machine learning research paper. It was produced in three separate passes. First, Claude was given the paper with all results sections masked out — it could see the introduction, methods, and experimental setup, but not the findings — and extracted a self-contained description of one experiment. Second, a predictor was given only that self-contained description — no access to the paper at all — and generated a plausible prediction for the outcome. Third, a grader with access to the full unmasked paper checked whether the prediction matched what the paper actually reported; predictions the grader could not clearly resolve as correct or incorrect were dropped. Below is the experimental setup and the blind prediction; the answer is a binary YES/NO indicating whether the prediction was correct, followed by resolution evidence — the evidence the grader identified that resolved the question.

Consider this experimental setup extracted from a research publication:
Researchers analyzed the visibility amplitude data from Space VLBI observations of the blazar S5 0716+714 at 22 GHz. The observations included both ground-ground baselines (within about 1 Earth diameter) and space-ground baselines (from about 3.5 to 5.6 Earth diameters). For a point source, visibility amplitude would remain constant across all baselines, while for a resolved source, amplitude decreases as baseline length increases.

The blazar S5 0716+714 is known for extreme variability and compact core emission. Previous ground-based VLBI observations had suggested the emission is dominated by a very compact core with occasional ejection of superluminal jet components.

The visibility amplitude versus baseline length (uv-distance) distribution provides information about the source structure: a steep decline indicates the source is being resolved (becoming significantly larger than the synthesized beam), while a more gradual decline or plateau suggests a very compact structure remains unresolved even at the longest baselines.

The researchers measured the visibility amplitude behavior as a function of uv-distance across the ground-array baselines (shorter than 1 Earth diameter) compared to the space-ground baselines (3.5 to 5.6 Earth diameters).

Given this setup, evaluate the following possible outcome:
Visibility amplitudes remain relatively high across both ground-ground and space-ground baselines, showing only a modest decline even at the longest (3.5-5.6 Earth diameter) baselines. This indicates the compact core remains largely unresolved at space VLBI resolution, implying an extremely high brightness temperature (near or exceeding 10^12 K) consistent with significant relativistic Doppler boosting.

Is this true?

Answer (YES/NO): YES